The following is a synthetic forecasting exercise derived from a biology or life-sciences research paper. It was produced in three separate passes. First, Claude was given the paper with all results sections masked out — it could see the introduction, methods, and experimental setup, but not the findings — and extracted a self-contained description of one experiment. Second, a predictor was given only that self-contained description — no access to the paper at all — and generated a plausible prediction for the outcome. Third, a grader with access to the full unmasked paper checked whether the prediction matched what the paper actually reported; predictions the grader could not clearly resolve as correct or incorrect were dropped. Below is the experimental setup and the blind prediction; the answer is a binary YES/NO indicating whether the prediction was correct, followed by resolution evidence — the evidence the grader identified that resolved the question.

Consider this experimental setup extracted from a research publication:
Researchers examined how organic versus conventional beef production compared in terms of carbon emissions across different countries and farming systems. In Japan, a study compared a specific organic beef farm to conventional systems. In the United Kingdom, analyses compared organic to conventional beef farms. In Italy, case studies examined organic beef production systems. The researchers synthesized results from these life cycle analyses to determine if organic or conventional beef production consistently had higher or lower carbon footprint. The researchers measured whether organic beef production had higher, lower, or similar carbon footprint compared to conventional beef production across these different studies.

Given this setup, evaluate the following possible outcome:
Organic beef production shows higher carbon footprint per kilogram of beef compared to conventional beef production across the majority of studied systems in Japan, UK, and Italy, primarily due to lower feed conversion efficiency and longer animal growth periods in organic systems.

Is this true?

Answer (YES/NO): NO